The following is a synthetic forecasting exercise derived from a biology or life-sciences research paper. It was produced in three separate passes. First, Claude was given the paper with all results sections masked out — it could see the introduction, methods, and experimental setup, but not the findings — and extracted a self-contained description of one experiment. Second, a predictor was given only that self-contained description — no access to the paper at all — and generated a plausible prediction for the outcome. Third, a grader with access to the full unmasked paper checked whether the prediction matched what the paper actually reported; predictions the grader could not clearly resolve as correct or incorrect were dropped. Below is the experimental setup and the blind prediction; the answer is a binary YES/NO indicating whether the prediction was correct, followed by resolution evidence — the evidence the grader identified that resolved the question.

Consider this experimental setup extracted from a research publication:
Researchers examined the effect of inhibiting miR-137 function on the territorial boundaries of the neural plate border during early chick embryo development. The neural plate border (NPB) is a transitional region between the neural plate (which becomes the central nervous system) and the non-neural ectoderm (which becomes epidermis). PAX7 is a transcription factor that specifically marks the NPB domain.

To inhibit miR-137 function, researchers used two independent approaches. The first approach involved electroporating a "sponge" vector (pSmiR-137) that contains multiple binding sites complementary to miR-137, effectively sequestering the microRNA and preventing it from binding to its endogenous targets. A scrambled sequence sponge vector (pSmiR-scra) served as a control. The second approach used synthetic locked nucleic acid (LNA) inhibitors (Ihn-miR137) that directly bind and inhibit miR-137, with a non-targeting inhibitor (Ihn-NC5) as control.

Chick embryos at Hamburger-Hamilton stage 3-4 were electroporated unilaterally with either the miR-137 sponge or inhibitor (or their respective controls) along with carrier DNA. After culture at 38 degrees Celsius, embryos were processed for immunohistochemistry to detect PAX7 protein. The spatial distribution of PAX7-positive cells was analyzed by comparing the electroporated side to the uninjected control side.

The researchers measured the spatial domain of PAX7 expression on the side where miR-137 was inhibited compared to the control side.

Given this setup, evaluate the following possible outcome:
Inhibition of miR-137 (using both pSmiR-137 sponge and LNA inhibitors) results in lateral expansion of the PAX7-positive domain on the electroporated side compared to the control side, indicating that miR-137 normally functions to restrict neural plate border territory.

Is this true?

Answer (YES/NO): NO